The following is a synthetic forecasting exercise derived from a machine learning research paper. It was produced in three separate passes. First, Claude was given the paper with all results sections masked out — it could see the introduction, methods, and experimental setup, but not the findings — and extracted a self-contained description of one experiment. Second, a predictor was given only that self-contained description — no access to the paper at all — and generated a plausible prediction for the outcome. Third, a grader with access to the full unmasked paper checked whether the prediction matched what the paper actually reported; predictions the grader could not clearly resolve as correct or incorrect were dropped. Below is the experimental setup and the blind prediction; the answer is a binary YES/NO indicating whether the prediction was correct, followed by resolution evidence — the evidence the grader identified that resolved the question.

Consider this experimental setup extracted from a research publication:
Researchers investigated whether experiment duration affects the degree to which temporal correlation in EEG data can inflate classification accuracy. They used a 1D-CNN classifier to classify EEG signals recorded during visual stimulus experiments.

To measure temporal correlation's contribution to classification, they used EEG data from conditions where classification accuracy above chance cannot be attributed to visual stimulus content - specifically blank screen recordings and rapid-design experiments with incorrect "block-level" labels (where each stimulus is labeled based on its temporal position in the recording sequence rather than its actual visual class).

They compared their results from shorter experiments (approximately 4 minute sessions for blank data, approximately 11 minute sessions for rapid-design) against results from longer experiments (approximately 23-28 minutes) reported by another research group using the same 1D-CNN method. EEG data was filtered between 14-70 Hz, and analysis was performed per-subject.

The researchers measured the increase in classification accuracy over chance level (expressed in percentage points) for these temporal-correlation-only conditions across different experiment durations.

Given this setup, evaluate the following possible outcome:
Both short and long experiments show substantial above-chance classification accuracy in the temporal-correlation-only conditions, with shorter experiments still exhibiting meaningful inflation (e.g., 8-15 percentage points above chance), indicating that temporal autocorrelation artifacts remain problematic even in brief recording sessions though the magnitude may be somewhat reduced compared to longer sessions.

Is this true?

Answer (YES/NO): NO